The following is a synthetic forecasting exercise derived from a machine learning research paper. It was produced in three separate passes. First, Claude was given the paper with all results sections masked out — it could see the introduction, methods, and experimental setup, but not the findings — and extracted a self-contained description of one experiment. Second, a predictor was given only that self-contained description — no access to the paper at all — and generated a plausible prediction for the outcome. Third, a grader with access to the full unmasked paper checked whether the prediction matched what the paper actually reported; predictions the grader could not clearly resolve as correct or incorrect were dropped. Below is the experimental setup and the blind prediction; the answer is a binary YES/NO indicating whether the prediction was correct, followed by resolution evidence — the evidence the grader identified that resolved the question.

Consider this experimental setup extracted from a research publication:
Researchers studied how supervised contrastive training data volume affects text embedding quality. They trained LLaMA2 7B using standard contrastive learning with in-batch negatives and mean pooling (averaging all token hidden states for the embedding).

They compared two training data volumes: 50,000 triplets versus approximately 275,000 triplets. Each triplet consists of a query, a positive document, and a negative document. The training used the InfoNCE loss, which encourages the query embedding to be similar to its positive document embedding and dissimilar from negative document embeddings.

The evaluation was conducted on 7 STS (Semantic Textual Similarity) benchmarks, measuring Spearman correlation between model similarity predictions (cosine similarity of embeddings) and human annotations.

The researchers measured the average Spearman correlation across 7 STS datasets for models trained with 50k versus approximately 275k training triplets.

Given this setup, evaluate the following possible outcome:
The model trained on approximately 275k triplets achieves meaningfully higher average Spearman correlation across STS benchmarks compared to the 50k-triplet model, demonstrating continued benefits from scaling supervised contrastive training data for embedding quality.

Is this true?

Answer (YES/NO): NO